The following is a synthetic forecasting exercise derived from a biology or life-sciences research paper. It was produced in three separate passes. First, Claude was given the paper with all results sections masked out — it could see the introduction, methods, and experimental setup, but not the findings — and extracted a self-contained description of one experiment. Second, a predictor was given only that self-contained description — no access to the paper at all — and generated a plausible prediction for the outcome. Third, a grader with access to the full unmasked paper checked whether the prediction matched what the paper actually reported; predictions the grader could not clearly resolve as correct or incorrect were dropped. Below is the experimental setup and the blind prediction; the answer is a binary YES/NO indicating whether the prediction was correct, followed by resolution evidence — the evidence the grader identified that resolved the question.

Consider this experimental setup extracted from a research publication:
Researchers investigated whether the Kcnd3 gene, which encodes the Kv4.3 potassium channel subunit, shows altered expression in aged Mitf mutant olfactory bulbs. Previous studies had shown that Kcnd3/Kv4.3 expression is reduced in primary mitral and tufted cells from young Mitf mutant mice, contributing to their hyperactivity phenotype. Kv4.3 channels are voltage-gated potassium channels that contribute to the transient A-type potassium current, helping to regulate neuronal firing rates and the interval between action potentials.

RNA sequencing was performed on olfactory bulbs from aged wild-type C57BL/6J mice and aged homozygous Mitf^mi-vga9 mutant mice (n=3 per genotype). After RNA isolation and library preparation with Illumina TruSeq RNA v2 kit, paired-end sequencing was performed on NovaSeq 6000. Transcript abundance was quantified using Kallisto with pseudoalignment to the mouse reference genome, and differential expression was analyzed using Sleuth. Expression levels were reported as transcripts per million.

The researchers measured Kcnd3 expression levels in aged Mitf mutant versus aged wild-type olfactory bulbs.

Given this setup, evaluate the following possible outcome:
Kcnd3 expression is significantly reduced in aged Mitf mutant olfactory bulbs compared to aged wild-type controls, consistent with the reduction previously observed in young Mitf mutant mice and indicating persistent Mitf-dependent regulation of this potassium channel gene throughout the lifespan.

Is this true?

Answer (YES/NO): NO